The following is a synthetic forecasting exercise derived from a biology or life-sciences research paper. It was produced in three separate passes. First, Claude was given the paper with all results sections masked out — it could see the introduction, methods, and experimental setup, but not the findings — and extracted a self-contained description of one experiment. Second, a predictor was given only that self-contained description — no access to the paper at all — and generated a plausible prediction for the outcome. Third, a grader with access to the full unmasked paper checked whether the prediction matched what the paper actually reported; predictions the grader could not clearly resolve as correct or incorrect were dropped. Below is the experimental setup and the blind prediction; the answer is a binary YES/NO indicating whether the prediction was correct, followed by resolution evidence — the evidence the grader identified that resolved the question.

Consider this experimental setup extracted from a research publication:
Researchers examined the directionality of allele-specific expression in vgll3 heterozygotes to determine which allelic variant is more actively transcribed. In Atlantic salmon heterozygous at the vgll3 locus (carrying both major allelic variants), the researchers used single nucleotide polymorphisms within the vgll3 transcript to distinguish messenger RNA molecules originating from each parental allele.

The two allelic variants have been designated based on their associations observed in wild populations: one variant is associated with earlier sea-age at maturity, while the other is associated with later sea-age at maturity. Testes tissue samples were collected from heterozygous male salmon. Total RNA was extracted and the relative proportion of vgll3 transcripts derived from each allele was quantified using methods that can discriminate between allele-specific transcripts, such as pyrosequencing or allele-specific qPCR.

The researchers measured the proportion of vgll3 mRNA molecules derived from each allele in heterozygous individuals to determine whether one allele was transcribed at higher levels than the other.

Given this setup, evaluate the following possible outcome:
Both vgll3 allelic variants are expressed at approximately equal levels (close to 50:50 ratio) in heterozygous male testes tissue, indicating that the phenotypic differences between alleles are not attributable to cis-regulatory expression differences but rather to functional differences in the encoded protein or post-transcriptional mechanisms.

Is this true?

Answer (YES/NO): NO